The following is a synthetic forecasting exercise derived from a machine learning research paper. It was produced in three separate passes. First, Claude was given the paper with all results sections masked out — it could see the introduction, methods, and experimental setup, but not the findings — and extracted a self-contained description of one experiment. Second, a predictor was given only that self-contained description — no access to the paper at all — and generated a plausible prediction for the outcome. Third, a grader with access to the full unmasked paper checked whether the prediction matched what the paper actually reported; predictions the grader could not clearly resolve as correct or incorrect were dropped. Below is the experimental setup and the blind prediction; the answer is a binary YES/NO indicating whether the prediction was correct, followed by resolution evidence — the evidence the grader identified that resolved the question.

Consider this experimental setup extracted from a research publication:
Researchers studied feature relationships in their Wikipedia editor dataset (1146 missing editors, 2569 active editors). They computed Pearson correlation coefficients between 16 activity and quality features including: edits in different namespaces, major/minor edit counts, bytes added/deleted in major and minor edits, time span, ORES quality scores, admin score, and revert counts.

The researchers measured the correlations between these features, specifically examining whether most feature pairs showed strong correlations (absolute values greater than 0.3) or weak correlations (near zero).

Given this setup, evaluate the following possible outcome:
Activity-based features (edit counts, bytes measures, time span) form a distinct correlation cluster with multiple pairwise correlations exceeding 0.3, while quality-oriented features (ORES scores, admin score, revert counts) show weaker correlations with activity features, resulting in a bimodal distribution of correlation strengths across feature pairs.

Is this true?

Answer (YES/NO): NO